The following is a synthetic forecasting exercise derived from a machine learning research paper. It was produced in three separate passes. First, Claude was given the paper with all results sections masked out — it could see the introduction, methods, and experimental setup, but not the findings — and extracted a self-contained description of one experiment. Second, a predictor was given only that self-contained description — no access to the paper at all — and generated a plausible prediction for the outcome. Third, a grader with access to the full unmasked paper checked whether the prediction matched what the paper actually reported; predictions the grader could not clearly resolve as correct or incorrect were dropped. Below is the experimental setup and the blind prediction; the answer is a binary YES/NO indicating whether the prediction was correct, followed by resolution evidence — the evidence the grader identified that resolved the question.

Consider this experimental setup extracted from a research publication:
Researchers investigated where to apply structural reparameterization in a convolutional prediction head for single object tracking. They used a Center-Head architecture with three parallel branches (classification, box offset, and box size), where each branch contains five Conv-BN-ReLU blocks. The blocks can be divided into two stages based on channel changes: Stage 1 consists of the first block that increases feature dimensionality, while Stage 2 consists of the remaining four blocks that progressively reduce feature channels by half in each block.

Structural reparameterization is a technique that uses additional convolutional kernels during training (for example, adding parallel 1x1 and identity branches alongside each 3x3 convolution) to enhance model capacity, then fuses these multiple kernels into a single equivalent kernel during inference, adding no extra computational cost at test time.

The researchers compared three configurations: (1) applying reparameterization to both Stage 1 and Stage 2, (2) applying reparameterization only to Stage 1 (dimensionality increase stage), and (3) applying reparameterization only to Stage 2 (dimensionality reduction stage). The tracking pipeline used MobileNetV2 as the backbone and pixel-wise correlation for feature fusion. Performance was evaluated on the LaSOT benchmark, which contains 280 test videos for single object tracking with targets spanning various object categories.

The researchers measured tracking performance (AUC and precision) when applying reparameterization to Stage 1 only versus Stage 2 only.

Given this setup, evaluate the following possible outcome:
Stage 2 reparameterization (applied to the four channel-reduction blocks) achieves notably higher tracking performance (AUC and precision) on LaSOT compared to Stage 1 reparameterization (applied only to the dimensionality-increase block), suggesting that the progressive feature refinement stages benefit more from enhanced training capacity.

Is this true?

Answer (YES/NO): NO